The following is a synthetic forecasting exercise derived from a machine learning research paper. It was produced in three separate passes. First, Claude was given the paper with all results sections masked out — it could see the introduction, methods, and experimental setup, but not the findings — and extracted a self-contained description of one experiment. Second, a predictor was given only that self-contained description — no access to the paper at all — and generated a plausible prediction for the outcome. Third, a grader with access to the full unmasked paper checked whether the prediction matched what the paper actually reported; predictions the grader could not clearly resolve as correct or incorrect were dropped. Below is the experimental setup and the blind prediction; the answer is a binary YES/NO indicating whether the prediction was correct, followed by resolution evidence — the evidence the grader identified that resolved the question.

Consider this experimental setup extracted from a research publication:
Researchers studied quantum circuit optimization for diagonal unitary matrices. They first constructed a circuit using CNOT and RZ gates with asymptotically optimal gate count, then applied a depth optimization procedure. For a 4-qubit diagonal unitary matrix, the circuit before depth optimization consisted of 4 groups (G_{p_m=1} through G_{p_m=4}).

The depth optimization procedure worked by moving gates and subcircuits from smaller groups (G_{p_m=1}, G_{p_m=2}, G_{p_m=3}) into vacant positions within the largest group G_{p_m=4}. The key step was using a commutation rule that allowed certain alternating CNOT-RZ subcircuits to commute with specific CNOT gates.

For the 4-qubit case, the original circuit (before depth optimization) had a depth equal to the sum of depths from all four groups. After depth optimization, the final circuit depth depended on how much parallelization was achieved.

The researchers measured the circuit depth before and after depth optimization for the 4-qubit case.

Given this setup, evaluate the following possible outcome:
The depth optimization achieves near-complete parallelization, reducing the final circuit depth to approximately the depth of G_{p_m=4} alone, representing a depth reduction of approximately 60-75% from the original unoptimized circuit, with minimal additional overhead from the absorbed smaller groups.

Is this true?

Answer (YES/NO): NO